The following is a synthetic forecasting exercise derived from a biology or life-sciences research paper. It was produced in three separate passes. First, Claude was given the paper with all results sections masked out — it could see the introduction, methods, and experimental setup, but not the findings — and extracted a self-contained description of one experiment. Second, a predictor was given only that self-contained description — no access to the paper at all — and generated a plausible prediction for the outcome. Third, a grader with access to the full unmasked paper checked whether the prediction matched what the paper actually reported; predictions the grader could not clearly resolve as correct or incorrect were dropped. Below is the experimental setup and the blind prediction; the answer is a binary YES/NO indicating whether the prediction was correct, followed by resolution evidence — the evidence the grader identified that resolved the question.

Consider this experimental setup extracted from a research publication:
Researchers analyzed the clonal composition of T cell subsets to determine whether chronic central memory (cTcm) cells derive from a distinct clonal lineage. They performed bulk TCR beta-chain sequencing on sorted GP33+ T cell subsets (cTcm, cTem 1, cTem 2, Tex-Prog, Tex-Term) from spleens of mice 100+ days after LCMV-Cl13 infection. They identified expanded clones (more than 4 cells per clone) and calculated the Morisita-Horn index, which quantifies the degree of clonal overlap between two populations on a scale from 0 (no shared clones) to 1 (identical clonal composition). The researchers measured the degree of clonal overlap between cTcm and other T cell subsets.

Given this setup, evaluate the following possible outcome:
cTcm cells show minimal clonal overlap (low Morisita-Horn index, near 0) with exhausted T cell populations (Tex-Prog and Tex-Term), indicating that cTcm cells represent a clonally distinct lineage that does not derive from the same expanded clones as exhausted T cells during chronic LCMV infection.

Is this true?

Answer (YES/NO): NO